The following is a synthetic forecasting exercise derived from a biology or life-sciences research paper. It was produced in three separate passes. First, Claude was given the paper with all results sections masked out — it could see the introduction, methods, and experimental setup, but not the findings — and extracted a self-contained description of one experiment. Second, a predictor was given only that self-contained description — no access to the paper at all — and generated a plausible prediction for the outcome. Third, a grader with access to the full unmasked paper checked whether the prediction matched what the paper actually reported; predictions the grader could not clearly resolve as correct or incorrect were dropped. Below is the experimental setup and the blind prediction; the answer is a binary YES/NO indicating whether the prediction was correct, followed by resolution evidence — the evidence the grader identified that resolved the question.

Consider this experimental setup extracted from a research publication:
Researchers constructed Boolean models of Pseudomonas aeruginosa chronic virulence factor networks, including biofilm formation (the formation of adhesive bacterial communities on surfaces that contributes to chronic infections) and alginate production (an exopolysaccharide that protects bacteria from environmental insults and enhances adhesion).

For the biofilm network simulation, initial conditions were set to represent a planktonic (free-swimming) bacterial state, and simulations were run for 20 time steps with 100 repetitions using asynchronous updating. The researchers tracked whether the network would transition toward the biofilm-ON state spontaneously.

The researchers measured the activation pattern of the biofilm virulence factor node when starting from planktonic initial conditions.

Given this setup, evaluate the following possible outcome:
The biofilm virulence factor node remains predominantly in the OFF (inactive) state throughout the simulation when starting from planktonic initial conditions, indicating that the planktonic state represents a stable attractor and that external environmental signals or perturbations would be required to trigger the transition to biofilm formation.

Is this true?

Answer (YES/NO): YES